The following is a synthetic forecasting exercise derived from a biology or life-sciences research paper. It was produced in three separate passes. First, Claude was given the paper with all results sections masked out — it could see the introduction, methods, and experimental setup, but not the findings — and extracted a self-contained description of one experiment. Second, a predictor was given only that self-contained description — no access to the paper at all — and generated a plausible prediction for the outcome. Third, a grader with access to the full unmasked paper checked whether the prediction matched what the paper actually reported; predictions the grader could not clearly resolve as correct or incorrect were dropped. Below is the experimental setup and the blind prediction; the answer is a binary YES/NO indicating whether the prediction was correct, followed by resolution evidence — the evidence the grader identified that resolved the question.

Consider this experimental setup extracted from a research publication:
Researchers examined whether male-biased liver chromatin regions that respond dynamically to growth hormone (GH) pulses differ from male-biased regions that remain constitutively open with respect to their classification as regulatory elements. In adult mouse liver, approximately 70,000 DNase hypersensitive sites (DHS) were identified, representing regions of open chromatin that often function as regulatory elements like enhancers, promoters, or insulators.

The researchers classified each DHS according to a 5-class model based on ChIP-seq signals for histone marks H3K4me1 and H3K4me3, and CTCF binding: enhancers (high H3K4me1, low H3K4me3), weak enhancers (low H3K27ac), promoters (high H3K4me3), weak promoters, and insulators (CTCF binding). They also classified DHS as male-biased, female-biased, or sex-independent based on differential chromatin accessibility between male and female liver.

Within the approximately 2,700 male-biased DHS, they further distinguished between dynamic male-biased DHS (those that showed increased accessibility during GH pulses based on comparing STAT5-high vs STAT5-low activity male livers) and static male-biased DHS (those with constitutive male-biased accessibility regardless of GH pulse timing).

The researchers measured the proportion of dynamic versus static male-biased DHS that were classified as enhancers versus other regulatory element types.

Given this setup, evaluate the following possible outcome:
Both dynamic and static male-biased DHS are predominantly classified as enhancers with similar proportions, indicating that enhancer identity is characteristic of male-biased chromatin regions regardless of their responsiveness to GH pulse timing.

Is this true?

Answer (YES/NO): YES